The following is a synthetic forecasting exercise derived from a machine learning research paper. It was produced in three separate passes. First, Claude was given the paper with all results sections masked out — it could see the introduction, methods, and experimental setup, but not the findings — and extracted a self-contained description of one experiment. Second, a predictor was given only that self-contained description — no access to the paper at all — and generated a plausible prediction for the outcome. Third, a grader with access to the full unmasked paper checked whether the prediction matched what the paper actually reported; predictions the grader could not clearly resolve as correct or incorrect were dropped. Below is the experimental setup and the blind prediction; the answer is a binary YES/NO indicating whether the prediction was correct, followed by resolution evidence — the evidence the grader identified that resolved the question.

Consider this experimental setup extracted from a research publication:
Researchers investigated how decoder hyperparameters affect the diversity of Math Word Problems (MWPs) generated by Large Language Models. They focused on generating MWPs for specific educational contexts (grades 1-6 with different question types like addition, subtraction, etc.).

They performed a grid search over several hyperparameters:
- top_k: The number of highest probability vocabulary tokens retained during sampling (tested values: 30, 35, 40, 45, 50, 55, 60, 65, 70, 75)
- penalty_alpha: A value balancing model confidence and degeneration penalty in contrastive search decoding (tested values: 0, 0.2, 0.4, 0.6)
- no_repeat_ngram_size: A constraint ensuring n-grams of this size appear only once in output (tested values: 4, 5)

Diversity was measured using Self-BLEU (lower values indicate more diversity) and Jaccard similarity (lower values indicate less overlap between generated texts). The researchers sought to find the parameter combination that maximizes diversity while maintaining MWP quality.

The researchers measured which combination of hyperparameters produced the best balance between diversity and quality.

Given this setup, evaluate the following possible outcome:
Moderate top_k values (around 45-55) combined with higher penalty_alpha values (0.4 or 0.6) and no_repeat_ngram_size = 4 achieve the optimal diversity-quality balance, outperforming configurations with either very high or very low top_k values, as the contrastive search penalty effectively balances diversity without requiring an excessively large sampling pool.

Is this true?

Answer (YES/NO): NO